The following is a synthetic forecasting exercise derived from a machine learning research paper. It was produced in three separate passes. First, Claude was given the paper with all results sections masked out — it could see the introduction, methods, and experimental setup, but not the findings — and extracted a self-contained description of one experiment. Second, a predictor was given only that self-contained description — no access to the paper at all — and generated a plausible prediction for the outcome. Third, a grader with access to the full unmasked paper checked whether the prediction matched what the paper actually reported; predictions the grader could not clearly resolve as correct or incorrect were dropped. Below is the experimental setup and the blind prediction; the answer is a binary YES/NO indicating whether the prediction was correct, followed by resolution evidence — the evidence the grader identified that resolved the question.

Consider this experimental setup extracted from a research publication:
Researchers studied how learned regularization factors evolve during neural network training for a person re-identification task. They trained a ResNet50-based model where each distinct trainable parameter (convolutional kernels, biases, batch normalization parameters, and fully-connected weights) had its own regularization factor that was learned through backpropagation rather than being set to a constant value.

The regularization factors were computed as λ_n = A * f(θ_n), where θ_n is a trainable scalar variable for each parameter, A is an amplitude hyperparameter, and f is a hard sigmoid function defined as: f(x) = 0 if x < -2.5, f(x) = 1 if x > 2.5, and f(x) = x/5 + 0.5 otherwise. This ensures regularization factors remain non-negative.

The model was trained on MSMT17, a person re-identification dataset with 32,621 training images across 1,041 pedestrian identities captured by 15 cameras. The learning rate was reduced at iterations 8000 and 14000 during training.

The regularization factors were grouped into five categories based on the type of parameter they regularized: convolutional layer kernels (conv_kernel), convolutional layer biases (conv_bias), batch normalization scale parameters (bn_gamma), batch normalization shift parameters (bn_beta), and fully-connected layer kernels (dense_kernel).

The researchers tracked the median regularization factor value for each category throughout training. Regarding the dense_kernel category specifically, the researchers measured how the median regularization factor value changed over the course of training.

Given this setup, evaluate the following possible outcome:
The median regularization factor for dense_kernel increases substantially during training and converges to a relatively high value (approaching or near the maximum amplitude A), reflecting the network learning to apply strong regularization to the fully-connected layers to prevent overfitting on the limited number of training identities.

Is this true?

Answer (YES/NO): NO